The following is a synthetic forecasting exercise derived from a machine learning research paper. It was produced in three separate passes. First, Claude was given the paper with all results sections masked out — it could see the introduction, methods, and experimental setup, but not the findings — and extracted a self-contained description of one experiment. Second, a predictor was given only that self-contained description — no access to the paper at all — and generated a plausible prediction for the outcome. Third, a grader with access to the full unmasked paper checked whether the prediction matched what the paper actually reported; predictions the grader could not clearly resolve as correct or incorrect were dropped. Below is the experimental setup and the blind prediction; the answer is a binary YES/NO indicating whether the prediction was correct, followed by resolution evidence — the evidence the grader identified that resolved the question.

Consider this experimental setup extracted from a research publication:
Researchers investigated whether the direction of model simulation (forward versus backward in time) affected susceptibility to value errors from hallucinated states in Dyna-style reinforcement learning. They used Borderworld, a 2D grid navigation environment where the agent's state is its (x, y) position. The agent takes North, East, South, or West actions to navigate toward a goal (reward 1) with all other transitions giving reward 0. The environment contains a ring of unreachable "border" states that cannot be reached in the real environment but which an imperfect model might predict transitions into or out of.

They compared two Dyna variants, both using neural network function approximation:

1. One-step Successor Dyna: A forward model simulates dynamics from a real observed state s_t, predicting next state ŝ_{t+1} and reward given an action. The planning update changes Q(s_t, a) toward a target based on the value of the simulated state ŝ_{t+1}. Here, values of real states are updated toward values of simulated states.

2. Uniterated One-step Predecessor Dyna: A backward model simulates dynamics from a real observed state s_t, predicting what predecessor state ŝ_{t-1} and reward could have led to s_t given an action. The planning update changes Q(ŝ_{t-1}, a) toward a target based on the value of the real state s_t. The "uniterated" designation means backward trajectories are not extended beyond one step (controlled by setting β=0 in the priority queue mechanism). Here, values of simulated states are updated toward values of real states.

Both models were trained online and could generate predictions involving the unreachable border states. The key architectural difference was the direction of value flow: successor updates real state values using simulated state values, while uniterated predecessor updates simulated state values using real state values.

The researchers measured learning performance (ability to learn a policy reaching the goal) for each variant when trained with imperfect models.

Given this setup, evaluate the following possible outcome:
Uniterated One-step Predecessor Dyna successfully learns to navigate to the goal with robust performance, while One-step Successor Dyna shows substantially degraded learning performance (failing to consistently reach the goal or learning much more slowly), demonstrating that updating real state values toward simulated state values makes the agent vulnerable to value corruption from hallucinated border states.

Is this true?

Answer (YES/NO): YES